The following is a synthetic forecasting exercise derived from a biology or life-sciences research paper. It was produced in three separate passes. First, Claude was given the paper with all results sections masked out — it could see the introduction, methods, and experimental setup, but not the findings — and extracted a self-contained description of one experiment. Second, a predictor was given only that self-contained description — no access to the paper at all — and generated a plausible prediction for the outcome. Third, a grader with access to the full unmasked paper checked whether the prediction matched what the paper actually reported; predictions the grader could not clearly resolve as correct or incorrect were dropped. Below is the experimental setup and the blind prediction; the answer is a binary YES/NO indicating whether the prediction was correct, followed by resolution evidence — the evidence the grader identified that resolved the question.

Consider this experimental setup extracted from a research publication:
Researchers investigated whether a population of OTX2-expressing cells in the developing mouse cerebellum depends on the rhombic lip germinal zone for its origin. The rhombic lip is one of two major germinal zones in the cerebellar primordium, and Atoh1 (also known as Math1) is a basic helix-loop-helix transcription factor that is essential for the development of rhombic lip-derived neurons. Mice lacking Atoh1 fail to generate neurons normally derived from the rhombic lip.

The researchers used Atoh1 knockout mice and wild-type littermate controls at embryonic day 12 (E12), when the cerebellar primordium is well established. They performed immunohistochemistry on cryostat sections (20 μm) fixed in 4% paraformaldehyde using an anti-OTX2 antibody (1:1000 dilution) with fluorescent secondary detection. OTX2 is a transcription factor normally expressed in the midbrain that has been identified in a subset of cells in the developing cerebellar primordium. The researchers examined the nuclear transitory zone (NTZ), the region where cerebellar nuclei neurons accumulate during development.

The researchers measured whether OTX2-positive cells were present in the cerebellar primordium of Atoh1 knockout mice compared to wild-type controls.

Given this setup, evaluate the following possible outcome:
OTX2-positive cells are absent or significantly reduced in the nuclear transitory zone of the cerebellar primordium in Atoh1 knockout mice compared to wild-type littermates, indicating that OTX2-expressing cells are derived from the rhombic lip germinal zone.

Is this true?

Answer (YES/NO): NO